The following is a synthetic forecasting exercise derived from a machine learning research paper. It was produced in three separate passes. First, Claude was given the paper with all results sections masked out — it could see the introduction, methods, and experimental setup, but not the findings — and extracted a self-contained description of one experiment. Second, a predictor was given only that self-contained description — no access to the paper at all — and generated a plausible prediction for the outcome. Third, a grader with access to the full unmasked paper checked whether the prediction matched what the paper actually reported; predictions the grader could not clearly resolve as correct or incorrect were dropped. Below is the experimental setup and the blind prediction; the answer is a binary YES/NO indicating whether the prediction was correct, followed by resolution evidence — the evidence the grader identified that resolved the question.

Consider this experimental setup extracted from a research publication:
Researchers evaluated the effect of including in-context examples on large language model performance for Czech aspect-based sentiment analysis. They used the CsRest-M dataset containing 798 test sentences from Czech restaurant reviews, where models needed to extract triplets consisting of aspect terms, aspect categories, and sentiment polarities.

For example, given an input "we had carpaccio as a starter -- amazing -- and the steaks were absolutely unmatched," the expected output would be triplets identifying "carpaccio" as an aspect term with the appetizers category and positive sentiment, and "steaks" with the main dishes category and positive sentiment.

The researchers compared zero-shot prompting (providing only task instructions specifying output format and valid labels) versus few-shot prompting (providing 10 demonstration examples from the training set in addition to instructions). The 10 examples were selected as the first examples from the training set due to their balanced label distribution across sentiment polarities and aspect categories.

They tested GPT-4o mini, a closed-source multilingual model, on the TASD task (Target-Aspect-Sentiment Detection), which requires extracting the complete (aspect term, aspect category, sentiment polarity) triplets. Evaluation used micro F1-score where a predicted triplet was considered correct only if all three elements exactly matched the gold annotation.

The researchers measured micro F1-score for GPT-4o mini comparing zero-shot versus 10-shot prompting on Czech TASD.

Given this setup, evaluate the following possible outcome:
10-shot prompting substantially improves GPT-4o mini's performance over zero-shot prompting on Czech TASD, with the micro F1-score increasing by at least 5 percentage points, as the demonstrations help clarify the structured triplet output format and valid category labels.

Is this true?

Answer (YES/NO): YES